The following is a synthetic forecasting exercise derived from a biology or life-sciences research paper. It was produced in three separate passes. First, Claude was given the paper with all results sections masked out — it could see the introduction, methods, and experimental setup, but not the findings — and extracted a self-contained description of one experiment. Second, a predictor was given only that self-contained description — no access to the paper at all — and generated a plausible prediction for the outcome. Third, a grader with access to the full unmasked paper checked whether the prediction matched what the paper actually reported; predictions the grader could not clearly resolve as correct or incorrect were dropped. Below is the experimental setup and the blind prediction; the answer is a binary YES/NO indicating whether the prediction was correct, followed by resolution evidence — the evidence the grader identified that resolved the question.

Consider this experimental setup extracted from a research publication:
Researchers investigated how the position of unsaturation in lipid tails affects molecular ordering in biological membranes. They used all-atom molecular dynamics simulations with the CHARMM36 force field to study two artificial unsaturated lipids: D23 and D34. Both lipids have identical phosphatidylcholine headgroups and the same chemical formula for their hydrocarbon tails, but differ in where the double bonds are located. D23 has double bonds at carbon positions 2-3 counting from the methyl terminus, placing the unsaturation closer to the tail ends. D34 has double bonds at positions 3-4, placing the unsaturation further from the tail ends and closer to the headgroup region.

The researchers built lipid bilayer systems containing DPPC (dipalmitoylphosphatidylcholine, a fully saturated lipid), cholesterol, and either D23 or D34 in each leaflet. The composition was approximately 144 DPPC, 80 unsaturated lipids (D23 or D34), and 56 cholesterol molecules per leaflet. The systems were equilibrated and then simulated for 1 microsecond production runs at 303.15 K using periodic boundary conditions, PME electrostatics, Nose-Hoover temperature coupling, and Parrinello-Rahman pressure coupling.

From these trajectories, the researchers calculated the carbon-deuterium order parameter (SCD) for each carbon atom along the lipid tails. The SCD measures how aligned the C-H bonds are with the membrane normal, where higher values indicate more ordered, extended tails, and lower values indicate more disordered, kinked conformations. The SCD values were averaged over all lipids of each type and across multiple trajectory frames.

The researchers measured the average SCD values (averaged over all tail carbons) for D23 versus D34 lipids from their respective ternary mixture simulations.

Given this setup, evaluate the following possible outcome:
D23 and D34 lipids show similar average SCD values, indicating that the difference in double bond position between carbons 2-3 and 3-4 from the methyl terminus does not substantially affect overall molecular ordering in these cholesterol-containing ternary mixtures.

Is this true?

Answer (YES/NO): NO